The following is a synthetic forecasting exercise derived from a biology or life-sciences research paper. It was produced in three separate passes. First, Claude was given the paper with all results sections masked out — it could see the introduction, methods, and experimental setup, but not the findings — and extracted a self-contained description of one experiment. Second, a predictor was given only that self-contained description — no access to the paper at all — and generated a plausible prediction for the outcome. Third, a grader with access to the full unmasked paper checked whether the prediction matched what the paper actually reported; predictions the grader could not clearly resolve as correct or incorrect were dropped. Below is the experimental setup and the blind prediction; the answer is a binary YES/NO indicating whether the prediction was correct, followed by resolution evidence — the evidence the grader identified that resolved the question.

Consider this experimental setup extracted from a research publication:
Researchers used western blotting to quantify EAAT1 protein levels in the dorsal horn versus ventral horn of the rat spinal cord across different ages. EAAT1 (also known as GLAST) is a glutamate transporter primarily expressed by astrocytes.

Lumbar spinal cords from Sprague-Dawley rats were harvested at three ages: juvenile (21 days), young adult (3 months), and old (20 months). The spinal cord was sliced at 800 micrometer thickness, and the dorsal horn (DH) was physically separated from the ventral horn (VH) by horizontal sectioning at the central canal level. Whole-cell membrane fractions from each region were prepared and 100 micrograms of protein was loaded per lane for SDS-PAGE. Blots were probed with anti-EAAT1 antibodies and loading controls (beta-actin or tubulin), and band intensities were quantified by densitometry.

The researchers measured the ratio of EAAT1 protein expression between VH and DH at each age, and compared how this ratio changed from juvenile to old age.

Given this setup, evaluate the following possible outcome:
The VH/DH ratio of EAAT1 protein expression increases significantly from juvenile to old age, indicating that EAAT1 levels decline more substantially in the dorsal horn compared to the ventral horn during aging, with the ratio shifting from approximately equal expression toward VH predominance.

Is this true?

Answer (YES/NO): NO